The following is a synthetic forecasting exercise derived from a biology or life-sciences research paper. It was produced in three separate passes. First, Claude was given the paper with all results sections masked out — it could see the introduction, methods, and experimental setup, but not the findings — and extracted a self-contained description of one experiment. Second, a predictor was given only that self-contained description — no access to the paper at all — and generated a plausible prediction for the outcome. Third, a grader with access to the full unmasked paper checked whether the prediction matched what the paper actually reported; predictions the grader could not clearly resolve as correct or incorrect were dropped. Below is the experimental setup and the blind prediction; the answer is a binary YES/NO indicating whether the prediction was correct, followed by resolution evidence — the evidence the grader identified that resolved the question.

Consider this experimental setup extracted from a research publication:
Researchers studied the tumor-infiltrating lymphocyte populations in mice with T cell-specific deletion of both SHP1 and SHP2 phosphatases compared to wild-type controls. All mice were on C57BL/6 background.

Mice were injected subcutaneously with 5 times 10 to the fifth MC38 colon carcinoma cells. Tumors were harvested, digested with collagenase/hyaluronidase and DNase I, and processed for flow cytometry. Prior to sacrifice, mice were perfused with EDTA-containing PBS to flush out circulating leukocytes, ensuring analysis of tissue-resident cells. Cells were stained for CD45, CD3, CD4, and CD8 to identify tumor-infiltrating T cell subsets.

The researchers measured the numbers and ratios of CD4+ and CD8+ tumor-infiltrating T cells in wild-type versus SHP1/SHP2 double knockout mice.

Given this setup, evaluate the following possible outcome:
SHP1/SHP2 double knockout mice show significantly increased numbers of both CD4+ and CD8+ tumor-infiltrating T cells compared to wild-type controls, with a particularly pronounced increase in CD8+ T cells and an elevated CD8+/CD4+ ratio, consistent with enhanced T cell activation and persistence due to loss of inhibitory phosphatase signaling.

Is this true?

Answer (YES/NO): NO